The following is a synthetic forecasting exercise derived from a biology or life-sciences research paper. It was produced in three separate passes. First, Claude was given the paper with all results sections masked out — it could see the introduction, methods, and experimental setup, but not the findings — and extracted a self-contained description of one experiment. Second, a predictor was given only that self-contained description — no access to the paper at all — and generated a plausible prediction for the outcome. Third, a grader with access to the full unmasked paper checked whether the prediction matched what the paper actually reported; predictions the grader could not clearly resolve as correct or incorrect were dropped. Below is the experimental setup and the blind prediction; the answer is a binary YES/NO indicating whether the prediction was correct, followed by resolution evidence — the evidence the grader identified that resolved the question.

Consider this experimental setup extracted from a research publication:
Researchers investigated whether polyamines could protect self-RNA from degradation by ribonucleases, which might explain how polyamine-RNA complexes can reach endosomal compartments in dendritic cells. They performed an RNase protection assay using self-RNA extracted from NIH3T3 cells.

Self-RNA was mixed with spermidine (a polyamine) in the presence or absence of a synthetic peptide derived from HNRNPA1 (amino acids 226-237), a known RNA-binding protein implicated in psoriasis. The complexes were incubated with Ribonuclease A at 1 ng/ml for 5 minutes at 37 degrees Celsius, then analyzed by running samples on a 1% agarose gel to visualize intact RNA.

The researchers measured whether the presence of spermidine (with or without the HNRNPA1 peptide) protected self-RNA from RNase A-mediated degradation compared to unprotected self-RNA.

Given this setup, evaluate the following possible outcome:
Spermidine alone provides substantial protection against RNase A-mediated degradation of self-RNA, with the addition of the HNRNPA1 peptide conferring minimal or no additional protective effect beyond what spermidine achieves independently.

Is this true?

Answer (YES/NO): YES